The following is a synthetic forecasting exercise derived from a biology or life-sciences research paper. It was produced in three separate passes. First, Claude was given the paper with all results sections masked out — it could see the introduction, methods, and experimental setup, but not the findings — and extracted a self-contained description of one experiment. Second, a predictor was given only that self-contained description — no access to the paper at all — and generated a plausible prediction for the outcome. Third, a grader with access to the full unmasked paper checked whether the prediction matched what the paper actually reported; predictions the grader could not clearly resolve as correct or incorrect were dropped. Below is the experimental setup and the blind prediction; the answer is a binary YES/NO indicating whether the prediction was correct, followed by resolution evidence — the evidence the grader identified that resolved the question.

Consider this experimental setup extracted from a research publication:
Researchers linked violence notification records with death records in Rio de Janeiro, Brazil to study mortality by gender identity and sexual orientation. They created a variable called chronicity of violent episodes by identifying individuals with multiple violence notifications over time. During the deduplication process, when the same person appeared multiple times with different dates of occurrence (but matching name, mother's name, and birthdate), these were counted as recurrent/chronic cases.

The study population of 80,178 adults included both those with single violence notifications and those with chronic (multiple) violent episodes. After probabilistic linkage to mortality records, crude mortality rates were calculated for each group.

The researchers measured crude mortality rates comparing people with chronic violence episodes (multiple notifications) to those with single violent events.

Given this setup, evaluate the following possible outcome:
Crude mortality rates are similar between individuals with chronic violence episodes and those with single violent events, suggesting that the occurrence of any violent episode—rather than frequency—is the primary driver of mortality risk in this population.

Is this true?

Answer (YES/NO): NO